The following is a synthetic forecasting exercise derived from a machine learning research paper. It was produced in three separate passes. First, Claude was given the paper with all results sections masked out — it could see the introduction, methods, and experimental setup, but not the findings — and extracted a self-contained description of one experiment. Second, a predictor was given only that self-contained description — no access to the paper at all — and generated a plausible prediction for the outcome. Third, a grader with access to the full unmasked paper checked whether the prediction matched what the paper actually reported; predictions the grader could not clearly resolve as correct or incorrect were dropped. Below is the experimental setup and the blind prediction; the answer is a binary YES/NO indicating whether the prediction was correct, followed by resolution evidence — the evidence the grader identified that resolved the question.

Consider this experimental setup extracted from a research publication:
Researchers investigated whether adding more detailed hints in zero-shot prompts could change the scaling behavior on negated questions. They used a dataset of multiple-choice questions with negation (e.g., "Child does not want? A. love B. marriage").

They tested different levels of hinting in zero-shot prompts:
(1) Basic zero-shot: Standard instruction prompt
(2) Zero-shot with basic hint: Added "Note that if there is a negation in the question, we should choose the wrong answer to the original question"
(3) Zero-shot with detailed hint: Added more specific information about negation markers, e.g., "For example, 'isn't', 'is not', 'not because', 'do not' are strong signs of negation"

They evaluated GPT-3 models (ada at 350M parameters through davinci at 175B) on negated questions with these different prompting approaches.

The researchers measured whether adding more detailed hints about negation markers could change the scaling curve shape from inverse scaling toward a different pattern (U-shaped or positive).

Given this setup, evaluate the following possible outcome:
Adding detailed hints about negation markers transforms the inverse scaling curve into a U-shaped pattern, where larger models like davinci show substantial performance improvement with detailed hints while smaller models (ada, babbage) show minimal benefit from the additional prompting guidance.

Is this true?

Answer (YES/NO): YES